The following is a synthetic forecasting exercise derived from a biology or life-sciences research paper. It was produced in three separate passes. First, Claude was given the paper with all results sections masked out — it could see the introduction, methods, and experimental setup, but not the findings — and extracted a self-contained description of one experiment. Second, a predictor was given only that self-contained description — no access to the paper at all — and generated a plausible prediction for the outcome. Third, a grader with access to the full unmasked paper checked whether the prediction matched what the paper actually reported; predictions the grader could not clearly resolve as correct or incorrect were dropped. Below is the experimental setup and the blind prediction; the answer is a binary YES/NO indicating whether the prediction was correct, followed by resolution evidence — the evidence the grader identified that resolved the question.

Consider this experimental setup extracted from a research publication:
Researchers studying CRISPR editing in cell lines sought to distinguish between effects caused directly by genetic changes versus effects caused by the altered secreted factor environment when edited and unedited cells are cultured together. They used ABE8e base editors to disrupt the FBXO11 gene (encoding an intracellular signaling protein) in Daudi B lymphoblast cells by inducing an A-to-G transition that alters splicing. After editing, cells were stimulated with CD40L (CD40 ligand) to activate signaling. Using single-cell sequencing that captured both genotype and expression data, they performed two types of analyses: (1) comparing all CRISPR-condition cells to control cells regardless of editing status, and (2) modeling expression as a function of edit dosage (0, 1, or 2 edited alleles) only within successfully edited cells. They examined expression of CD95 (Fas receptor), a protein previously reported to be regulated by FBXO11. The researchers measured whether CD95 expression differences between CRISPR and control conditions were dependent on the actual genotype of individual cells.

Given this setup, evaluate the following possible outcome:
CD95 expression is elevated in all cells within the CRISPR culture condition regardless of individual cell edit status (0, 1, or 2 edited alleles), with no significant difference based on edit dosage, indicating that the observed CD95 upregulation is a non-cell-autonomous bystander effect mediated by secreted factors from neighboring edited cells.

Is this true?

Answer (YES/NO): NO